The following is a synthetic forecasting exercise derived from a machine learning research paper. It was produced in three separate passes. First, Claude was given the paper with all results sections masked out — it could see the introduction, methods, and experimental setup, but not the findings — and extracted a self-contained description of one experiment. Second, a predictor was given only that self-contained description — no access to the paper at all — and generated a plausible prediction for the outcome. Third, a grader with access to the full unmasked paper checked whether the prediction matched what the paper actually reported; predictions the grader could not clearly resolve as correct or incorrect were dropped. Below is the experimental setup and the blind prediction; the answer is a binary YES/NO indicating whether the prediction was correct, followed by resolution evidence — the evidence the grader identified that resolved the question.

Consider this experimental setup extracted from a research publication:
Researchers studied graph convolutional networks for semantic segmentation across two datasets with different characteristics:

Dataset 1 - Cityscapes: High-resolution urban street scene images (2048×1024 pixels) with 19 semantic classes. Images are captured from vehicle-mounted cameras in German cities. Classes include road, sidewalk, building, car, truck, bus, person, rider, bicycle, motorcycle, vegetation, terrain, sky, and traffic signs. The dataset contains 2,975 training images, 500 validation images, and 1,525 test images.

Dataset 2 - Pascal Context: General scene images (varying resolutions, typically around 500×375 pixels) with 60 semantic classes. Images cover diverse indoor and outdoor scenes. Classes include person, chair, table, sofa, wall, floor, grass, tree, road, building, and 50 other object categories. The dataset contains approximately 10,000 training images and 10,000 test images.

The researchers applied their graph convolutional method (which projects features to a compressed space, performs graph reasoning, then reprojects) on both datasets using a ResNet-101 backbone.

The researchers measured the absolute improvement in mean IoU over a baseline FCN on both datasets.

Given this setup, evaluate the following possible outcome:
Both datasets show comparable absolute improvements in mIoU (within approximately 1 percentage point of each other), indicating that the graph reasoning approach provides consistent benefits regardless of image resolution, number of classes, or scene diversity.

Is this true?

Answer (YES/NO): YES